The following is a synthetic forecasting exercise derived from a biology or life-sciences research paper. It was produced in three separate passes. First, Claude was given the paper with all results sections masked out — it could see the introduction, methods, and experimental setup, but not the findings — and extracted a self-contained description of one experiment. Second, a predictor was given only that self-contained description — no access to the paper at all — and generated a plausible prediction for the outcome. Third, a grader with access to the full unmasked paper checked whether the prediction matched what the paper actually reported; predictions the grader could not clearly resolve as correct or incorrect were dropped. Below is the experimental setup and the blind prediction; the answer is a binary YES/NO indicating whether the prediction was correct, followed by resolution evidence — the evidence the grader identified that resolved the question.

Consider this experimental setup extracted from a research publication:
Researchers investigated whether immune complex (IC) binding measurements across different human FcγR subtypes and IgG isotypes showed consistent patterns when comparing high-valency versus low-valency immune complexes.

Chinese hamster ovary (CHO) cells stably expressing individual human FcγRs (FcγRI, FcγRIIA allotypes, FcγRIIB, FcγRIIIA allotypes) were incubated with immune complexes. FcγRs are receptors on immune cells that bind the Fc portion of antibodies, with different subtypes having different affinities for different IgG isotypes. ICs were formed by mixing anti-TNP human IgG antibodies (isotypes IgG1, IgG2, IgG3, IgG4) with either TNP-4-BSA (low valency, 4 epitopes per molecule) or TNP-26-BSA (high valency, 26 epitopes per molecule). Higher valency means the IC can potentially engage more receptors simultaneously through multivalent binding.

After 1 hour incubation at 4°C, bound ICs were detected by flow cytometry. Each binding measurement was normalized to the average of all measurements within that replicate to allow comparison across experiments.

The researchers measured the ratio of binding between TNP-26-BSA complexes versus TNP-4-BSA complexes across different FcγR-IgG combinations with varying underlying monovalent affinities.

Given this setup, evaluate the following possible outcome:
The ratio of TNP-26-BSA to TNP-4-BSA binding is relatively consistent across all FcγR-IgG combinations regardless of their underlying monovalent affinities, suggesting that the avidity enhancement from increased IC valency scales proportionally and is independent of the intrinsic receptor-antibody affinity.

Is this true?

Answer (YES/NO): NO